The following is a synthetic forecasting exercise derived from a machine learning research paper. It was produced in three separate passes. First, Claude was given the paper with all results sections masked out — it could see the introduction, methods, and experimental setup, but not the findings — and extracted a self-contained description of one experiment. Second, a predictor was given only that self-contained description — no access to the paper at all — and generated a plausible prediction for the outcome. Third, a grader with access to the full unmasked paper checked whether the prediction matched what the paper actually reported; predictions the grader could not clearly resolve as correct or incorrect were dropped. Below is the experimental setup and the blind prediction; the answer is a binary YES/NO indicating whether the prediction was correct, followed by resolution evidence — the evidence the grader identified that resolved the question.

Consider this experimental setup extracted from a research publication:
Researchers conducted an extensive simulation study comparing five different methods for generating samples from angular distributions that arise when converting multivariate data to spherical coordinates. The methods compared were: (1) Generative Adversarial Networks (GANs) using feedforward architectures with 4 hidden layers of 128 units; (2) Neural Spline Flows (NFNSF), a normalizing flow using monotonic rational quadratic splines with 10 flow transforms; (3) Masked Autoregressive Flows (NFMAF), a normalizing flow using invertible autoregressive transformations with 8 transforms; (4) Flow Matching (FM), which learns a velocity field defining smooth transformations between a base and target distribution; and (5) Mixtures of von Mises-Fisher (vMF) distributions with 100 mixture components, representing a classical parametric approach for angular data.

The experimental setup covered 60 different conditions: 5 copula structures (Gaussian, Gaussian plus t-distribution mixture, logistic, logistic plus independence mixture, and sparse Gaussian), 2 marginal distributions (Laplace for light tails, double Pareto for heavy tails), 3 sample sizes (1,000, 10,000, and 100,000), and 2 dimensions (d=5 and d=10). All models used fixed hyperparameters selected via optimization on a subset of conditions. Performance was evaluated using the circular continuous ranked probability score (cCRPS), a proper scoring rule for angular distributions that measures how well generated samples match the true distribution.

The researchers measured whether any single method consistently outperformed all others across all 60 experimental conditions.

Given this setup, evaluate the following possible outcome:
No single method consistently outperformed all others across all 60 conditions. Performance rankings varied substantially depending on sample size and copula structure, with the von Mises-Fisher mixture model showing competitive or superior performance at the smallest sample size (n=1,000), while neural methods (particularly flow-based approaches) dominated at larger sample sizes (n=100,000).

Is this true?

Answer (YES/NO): NO